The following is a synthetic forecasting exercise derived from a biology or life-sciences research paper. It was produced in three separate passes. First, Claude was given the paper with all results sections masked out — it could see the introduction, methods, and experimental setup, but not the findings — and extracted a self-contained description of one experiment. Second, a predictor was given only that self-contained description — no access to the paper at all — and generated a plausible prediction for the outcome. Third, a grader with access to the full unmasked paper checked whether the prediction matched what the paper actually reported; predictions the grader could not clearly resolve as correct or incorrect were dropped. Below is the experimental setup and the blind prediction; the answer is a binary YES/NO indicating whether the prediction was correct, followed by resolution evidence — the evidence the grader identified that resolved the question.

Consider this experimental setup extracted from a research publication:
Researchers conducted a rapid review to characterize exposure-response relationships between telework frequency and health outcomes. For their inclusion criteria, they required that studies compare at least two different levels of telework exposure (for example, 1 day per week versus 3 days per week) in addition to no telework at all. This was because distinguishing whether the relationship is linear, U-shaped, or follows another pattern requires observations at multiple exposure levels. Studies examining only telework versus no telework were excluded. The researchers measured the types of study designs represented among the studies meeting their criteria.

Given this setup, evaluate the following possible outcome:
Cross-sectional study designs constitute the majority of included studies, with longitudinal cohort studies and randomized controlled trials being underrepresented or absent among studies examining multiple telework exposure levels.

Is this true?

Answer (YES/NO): NO